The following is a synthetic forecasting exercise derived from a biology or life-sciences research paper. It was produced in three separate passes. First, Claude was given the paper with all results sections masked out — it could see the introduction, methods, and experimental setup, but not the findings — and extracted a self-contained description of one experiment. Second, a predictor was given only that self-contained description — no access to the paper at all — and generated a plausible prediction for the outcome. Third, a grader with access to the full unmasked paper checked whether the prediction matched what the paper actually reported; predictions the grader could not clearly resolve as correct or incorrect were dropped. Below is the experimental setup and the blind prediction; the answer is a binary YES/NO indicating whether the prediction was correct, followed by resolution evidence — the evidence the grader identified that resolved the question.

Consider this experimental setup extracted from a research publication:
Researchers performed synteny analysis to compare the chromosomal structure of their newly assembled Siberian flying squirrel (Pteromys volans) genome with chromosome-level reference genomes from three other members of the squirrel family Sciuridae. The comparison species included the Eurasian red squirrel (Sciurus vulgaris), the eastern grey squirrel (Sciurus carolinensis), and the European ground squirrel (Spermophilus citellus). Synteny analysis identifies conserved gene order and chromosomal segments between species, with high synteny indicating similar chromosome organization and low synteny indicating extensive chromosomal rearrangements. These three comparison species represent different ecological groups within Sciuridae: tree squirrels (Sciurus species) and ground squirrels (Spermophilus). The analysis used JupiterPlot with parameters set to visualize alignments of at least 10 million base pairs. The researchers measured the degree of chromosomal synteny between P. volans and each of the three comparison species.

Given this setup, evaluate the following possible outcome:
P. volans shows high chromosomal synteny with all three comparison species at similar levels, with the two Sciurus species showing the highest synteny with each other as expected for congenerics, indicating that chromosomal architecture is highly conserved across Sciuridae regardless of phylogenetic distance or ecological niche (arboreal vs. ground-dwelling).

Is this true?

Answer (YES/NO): NO